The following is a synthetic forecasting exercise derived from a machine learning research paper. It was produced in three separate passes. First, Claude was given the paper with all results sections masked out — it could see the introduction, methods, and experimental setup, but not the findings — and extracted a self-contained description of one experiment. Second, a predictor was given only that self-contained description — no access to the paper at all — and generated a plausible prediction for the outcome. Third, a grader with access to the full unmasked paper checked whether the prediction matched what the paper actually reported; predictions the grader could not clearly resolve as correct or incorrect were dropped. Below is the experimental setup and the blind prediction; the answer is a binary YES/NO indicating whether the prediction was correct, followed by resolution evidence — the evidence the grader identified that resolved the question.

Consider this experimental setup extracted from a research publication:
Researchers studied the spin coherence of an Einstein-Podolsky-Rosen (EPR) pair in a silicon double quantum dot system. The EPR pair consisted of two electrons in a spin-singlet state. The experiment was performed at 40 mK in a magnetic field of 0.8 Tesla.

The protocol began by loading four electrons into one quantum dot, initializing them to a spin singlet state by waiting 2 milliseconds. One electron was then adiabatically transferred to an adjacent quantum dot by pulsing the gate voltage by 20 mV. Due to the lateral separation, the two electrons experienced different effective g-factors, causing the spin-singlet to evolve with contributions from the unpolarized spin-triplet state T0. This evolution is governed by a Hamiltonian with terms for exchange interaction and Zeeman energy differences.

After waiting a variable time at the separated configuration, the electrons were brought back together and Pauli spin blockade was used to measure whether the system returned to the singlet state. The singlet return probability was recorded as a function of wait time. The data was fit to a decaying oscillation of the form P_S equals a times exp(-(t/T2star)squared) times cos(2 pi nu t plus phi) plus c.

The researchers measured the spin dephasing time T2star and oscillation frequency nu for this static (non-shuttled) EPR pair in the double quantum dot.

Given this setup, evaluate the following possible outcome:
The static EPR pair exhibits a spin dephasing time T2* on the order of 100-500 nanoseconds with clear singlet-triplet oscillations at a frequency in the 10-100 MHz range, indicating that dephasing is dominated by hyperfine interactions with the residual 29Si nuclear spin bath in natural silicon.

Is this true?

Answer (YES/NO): NO